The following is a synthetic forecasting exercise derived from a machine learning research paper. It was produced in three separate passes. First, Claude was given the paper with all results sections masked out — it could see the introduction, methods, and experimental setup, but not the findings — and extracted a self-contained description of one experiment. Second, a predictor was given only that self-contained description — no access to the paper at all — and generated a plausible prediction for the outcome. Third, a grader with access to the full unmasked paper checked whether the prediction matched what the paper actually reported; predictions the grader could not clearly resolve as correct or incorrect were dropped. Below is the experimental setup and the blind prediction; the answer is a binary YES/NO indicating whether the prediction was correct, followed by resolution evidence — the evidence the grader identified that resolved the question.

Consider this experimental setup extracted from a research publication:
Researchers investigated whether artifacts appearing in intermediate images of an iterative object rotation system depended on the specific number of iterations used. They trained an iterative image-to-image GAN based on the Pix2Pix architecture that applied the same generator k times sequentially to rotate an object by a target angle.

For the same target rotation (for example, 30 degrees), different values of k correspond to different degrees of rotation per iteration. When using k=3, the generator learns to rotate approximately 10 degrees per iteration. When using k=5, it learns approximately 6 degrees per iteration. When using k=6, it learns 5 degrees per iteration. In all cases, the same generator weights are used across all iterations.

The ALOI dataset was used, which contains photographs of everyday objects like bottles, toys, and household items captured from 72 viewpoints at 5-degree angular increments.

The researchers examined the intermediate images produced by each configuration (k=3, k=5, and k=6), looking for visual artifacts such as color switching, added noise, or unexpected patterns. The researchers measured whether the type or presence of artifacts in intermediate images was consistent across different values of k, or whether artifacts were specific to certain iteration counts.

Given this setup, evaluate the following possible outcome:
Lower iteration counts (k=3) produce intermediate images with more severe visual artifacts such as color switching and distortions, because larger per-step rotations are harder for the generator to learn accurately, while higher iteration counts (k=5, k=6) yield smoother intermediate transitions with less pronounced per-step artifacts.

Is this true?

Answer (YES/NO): NO